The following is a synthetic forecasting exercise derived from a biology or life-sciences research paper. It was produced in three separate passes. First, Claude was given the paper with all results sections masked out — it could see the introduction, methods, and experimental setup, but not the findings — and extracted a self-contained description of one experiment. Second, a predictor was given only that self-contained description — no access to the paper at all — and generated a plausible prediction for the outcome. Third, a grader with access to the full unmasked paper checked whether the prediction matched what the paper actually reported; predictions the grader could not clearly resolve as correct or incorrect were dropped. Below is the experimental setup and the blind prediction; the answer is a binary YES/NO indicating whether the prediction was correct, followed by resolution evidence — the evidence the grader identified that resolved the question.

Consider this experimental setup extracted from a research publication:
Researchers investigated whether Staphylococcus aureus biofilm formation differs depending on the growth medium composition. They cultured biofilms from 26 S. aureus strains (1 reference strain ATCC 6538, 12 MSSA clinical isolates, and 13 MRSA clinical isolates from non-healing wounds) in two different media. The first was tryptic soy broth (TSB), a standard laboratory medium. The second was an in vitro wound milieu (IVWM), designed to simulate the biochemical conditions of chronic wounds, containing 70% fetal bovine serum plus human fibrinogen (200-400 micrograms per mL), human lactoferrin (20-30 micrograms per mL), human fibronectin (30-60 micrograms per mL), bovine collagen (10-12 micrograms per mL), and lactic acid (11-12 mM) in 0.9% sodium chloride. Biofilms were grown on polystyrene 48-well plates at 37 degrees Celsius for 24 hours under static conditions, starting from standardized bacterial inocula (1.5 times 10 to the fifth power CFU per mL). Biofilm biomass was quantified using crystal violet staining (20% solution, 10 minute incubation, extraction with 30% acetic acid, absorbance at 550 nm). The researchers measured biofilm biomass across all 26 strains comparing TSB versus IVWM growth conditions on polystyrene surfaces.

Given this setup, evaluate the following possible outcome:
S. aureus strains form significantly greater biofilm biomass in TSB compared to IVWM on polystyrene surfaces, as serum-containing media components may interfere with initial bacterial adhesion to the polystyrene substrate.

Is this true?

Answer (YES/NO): YES